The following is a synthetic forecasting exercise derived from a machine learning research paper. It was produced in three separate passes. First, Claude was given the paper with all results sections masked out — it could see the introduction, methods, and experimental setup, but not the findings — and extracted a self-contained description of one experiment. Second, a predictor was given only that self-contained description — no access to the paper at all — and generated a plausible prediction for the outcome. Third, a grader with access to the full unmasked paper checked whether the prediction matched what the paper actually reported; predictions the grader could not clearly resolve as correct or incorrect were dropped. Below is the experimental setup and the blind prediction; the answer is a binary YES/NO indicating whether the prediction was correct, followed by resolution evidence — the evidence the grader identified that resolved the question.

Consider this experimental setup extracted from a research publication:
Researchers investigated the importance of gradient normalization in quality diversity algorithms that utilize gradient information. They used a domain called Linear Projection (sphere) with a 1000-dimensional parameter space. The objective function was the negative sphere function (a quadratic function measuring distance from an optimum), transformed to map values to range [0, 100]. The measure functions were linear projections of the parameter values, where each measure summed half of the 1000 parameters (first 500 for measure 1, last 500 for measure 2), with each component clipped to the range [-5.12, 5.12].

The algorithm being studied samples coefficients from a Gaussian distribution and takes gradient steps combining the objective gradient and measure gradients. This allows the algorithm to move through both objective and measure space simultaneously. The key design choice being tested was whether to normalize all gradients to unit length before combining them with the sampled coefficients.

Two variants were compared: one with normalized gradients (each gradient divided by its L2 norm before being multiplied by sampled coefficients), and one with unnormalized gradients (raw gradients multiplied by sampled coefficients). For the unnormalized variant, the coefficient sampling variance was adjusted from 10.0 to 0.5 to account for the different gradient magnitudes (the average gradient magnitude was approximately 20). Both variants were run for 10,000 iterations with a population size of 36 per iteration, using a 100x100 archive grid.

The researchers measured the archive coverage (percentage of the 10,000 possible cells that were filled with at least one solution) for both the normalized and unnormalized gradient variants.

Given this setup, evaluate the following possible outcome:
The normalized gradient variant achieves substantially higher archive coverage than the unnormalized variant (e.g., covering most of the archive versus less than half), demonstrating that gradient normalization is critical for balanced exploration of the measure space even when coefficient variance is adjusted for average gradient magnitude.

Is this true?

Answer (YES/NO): NO